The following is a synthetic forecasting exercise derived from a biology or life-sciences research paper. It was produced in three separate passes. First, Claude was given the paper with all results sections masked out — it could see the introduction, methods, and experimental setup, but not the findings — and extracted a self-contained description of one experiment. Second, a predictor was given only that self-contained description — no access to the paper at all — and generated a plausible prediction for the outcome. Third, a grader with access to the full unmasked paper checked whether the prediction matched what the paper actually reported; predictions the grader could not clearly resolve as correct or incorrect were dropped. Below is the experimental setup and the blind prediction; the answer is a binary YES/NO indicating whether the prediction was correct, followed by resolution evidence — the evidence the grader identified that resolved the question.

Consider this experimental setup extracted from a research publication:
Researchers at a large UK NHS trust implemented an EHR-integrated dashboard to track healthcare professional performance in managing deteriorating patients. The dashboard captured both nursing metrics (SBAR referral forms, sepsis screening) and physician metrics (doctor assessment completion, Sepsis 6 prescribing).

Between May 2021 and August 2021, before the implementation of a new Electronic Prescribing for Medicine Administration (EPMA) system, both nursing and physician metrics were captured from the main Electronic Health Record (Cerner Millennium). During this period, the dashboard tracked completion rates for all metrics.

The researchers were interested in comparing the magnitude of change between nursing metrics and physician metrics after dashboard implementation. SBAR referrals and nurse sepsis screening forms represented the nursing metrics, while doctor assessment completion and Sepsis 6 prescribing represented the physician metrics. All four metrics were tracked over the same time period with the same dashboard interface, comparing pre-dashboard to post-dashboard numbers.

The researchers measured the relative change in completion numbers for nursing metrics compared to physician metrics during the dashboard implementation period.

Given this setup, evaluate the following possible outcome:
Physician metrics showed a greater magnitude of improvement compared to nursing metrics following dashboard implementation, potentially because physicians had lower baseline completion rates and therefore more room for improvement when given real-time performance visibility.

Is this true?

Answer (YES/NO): NO